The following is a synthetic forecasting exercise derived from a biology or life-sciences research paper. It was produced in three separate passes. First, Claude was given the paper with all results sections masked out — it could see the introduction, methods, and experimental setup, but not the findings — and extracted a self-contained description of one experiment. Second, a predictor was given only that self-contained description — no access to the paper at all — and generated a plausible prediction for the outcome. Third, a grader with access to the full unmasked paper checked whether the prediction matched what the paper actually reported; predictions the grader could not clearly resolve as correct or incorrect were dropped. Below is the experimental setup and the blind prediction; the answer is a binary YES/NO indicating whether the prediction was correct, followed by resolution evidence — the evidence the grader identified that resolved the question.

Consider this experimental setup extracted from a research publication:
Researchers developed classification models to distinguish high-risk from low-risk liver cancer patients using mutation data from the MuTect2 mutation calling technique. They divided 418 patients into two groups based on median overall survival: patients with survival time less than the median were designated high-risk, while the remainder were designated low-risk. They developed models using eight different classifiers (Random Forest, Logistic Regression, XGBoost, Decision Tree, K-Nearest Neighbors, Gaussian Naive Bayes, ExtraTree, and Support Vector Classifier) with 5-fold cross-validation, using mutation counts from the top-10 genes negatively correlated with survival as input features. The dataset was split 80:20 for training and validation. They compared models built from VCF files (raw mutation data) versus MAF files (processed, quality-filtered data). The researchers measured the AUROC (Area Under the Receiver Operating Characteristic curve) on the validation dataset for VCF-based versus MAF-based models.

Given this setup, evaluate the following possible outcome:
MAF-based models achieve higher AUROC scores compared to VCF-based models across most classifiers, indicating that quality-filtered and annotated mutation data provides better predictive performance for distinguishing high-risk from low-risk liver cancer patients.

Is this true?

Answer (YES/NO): NO